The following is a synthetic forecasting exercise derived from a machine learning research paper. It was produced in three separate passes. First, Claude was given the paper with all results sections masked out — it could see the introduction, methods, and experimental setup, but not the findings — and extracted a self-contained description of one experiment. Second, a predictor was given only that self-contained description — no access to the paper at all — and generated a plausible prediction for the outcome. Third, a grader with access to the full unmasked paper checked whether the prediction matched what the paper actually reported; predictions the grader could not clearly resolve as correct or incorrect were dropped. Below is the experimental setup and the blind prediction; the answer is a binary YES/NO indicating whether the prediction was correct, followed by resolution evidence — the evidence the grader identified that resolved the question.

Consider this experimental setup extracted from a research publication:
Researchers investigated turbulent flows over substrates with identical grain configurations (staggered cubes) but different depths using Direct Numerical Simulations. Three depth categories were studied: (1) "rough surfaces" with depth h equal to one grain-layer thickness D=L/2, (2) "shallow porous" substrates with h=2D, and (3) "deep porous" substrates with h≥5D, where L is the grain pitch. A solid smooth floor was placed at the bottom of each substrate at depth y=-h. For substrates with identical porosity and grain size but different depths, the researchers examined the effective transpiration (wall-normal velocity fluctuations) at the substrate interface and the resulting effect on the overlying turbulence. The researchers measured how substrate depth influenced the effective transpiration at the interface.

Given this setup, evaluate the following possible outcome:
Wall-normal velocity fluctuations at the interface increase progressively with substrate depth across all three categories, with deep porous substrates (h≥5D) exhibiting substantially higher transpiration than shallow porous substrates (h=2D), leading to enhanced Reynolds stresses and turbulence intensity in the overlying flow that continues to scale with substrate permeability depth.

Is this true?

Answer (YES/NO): NO